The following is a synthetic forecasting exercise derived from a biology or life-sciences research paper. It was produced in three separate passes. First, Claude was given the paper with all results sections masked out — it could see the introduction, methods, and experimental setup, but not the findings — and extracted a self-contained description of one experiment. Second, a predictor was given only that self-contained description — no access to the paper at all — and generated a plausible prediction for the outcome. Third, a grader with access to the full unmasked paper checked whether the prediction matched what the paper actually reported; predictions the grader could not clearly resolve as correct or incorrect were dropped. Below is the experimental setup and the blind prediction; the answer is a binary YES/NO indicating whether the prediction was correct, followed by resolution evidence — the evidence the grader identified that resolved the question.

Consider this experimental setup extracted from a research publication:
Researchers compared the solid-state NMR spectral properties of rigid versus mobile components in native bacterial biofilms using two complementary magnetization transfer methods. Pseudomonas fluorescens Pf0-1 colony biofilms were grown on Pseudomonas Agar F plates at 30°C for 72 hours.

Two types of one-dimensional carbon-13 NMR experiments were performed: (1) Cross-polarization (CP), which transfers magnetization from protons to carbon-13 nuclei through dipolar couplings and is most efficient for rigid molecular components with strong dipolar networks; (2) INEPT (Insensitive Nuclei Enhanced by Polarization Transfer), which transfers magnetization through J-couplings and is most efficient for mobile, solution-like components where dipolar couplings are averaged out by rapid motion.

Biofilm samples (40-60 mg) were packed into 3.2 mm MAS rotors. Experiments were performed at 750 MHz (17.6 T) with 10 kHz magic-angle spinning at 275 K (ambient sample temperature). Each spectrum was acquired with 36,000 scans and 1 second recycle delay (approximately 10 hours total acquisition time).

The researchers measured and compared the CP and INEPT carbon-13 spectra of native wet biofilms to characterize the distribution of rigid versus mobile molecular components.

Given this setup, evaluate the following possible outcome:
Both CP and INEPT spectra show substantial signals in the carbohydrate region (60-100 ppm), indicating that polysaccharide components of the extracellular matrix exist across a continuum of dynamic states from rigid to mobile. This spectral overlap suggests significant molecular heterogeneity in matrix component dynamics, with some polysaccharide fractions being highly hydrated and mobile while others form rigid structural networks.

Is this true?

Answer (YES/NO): YES